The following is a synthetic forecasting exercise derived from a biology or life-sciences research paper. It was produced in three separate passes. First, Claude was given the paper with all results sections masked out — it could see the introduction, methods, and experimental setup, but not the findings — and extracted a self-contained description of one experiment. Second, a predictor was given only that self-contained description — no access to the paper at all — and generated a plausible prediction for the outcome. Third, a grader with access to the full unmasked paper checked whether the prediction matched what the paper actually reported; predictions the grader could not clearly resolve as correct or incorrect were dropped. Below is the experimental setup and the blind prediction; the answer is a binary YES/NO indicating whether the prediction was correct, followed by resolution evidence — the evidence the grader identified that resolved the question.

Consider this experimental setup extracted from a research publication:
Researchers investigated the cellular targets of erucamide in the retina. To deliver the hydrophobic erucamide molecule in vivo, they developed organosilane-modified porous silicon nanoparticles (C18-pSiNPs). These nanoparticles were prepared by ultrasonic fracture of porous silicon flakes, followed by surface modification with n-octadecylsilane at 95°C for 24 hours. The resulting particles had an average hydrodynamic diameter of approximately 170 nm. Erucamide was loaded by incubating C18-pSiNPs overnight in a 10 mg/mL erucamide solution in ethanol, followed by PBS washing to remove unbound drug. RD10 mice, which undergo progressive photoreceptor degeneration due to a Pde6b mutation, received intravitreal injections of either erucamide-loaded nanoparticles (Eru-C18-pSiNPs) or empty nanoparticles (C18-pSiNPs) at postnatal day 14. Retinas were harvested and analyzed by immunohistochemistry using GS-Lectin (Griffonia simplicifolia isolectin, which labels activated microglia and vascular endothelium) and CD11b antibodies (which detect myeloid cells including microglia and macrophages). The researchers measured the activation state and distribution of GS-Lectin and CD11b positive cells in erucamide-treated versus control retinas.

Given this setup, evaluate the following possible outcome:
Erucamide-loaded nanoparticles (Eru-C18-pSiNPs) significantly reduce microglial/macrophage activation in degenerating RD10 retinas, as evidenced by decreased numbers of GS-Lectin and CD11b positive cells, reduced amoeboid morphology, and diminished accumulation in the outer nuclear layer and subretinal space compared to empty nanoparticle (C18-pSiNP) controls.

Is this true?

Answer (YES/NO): NO